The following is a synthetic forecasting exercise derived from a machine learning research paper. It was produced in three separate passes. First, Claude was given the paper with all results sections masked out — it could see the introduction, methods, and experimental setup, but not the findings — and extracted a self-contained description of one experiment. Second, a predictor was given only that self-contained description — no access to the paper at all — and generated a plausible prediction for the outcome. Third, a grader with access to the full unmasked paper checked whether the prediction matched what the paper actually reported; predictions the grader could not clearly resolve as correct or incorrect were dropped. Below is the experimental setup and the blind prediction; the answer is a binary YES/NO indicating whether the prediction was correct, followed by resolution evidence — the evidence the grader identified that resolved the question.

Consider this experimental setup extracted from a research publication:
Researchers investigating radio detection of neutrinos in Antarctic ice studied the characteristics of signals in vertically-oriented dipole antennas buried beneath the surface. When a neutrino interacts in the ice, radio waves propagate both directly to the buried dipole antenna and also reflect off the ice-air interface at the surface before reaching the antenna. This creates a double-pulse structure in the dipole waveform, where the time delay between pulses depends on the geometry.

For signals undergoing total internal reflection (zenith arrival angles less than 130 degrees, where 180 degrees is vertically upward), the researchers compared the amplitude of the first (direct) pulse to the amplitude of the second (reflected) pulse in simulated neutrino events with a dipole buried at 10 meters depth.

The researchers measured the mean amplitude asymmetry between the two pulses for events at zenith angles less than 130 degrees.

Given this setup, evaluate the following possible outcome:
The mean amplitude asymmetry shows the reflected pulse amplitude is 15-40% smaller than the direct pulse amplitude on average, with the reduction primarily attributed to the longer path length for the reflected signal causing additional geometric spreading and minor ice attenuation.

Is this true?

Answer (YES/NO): NO